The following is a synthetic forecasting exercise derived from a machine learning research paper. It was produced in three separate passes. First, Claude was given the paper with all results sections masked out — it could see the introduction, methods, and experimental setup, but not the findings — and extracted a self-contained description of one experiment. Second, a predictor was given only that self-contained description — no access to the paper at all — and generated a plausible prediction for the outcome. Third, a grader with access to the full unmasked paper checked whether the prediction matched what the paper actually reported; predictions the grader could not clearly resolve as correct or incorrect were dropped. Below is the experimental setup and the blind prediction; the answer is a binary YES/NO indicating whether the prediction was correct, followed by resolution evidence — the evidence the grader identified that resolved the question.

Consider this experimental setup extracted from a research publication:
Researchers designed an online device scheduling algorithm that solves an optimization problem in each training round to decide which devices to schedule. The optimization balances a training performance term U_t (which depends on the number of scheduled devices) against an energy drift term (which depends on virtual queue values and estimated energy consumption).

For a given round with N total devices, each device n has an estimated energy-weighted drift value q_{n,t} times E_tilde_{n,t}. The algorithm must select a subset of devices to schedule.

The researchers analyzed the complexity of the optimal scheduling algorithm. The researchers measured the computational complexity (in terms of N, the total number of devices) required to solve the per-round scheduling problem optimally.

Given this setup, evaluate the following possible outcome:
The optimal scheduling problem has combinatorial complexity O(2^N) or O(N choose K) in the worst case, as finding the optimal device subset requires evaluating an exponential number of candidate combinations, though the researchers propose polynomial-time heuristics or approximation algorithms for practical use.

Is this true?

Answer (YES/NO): NO